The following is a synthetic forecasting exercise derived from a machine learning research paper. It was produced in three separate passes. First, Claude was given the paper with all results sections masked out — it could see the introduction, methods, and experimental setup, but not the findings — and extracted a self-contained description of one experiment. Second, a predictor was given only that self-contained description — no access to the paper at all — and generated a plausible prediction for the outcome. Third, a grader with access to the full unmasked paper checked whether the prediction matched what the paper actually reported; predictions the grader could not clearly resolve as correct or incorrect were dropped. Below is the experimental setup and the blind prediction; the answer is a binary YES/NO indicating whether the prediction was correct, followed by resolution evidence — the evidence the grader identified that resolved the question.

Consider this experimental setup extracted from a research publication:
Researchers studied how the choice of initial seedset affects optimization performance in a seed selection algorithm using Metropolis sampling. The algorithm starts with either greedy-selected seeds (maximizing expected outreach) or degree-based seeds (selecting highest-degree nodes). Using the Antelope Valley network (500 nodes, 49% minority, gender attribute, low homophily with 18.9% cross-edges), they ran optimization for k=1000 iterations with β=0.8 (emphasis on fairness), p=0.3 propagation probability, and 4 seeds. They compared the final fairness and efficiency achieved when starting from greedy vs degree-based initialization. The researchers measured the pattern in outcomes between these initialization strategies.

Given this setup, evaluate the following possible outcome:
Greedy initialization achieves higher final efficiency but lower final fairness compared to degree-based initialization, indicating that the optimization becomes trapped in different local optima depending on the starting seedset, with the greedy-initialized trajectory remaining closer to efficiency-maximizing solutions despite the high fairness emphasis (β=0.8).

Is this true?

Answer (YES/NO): NO